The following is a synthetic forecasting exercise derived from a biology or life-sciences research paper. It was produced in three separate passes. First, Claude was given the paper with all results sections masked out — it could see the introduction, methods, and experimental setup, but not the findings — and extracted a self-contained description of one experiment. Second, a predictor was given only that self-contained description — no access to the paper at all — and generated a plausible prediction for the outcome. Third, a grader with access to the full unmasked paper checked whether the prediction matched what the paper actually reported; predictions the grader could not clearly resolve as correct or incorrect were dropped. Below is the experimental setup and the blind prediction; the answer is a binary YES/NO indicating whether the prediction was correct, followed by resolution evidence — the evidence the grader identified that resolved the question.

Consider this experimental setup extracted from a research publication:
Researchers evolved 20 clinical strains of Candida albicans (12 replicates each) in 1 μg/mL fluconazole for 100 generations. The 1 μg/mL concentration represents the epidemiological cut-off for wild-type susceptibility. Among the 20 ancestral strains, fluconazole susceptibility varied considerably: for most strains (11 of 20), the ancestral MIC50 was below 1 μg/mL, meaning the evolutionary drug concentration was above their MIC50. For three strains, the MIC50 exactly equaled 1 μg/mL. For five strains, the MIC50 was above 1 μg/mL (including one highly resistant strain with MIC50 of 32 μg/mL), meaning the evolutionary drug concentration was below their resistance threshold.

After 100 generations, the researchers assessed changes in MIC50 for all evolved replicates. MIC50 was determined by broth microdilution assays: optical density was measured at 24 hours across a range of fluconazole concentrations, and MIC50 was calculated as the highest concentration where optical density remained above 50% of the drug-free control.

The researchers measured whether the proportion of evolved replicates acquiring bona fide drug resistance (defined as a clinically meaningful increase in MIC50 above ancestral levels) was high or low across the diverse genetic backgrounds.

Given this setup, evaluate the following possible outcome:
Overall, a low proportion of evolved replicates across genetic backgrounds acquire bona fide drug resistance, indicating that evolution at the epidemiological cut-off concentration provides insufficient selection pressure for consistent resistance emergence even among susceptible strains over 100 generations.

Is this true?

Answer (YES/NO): YES